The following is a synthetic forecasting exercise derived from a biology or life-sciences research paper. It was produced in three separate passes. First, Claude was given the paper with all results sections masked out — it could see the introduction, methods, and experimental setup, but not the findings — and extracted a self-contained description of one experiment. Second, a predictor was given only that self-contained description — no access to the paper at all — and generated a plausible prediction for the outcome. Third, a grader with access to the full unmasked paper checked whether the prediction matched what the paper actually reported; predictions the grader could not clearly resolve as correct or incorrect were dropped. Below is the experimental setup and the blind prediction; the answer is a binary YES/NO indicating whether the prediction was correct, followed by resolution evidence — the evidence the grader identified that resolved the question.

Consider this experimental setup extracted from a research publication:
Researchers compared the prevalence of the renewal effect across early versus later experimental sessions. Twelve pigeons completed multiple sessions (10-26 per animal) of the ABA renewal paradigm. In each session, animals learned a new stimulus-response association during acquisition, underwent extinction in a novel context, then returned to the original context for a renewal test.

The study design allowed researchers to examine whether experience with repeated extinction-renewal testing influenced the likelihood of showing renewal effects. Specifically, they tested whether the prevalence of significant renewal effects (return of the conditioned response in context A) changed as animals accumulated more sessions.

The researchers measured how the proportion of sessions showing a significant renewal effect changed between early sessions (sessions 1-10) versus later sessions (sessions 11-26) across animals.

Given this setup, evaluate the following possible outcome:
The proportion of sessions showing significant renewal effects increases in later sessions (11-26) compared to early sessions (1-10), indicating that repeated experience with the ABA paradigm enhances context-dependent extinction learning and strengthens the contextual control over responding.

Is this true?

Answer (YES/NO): NO